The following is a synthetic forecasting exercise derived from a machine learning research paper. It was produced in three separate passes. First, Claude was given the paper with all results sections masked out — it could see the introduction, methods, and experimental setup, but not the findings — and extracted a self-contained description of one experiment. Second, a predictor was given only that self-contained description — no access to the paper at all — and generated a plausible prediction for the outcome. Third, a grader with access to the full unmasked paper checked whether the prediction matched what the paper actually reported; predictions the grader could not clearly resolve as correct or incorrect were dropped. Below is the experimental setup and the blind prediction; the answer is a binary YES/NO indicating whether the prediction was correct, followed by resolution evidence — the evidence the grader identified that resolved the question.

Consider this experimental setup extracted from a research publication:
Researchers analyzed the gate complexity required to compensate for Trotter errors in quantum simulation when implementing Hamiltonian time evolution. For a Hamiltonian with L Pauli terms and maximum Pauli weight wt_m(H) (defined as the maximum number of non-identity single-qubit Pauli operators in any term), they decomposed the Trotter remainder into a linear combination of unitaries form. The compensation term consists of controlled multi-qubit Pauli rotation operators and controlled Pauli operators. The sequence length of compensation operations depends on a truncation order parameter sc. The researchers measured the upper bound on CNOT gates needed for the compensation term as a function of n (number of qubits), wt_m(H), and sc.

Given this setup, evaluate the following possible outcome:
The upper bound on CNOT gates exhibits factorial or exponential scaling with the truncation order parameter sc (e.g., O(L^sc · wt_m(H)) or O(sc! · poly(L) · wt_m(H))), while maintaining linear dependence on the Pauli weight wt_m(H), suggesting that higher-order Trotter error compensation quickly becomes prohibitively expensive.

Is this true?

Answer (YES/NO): NO